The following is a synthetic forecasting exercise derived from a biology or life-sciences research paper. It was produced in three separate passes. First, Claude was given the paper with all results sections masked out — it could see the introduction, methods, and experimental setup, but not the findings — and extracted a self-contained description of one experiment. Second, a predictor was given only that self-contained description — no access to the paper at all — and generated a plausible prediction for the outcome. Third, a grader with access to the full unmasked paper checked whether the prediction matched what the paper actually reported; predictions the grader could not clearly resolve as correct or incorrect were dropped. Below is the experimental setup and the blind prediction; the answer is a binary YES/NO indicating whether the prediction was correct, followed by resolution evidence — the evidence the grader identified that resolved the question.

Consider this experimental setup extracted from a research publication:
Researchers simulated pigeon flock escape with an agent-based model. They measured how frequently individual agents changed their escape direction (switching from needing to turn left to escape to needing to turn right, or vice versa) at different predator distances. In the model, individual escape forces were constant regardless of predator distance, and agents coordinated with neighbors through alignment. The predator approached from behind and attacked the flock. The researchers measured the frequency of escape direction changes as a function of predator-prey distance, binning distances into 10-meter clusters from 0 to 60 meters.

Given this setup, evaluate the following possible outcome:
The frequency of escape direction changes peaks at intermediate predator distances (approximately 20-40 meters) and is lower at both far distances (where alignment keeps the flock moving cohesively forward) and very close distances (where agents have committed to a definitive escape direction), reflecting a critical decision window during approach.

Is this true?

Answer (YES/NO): NO